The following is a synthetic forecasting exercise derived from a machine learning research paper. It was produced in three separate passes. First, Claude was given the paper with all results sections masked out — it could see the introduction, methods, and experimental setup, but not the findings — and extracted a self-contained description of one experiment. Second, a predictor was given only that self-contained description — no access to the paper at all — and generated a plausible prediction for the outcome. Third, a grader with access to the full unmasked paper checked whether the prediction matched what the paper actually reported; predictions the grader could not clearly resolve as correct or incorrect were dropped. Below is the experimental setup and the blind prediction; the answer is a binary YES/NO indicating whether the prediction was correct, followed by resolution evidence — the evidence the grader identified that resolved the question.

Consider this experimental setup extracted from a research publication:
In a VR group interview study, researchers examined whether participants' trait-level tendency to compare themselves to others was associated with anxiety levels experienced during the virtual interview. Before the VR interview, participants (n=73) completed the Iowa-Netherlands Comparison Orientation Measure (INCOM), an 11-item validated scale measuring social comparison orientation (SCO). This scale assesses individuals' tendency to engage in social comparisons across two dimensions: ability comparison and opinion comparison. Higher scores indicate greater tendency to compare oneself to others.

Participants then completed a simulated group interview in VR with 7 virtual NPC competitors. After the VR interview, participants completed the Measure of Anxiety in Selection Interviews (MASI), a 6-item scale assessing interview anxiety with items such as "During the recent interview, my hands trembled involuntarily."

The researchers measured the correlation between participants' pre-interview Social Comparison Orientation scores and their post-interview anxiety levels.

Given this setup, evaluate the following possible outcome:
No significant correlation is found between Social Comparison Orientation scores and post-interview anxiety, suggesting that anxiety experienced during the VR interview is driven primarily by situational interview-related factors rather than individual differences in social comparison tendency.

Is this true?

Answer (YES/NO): YES